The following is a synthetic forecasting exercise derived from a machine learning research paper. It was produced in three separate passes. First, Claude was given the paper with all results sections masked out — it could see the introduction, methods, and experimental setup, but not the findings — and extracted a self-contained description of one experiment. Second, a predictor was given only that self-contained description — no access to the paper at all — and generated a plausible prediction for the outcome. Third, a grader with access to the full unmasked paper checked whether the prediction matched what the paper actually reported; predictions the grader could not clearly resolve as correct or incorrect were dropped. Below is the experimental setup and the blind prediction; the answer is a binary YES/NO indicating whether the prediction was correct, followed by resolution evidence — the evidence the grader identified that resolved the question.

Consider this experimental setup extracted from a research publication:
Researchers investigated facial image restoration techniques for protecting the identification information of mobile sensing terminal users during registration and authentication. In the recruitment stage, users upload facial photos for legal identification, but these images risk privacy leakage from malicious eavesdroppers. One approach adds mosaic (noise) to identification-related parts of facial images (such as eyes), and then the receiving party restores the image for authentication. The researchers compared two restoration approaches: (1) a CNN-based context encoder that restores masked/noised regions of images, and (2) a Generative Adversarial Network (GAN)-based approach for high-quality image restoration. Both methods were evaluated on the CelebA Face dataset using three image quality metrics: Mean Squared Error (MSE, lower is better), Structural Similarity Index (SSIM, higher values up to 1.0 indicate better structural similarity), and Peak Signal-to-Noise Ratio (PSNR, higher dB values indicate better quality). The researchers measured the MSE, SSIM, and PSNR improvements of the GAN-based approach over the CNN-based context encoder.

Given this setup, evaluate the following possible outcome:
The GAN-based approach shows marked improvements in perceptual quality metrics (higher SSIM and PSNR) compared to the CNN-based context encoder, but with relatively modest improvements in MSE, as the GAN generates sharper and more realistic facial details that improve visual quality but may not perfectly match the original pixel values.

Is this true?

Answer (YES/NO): NO